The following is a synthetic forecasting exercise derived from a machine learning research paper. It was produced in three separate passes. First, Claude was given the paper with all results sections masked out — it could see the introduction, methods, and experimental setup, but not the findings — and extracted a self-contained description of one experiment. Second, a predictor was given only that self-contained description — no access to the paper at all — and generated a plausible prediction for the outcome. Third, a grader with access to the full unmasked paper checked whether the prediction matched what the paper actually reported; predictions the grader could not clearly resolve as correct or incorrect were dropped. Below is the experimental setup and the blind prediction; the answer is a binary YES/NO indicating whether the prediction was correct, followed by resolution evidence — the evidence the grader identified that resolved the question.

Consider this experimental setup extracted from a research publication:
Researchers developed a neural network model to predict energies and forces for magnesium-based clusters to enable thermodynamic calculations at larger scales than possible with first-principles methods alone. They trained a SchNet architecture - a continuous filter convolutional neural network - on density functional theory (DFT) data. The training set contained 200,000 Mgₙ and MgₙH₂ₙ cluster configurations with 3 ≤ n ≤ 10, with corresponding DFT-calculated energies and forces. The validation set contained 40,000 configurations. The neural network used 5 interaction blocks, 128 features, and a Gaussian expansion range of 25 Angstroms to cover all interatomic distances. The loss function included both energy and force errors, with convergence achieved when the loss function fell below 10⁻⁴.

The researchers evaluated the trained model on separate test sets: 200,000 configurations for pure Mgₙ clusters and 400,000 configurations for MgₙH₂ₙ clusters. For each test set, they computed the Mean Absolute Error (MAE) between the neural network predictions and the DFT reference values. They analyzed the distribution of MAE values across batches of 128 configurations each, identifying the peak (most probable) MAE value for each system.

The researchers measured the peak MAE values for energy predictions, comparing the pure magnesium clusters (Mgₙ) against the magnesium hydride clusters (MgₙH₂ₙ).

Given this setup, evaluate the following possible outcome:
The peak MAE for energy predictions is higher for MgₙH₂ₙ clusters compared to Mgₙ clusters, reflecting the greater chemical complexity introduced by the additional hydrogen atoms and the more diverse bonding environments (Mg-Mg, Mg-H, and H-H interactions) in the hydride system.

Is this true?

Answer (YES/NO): YES